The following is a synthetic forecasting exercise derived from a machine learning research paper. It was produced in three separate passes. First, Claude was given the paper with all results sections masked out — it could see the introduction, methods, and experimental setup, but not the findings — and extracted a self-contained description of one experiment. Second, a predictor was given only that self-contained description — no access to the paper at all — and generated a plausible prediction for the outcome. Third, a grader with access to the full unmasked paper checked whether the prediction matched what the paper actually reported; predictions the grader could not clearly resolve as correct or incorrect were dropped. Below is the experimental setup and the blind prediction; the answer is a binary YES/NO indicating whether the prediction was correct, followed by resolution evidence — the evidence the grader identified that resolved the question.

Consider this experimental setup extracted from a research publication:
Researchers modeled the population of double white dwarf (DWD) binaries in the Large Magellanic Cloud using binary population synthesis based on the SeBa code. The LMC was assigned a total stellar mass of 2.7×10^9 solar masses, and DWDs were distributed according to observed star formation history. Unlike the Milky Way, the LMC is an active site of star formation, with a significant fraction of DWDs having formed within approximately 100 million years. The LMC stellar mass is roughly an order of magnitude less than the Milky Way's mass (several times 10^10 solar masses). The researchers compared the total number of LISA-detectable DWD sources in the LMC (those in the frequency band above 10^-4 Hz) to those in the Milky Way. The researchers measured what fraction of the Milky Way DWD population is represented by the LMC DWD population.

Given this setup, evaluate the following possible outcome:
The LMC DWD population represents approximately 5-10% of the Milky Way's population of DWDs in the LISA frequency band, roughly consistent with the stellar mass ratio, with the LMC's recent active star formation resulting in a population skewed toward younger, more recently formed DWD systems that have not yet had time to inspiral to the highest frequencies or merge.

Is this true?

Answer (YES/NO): YES